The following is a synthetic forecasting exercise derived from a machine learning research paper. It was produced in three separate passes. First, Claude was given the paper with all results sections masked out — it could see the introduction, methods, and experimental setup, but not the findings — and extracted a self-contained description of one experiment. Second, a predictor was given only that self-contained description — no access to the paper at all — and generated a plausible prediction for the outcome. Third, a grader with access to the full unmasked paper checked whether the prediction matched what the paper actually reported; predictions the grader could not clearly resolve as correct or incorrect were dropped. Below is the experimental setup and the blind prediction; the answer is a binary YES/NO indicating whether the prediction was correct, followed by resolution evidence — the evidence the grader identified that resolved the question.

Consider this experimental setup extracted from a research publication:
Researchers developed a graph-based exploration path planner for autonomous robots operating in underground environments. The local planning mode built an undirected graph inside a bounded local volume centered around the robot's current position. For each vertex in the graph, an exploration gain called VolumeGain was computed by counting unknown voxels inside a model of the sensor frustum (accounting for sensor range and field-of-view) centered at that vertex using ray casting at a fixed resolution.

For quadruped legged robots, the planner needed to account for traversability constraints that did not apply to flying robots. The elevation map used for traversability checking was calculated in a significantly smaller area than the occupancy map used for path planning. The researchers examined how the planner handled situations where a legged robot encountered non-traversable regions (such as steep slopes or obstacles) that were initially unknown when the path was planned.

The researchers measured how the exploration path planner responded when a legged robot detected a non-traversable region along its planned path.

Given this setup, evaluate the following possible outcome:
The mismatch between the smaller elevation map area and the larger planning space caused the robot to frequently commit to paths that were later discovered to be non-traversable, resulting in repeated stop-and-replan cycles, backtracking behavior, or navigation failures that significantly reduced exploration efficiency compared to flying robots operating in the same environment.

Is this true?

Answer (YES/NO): NO